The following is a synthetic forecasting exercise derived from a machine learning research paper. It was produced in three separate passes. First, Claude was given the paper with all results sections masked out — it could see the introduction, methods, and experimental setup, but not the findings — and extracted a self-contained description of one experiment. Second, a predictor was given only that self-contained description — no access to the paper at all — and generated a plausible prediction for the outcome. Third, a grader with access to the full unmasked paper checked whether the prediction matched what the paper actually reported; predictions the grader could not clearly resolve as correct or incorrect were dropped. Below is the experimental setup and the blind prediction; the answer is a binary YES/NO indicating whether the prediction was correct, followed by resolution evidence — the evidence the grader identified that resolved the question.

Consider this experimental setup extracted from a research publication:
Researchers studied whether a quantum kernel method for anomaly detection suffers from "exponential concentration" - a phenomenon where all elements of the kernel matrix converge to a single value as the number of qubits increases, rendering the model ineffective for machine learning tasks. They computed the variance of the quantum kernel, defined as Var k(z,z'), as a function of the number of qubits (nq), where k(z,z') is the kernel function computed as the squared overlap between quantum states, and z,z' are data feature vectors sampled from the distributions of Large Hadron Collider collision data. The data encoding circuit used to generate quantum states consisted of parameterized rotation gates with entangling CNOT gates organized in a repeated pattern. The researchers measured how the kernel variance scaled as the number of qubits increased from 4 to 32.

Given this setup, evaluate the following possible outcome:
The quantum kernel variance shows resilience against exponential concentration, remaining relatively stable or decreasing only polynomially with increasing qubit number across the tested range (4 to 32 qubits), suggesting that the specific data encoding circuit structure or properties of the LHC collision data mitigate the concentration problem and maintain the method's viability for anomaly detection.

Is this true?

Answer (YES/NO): YES